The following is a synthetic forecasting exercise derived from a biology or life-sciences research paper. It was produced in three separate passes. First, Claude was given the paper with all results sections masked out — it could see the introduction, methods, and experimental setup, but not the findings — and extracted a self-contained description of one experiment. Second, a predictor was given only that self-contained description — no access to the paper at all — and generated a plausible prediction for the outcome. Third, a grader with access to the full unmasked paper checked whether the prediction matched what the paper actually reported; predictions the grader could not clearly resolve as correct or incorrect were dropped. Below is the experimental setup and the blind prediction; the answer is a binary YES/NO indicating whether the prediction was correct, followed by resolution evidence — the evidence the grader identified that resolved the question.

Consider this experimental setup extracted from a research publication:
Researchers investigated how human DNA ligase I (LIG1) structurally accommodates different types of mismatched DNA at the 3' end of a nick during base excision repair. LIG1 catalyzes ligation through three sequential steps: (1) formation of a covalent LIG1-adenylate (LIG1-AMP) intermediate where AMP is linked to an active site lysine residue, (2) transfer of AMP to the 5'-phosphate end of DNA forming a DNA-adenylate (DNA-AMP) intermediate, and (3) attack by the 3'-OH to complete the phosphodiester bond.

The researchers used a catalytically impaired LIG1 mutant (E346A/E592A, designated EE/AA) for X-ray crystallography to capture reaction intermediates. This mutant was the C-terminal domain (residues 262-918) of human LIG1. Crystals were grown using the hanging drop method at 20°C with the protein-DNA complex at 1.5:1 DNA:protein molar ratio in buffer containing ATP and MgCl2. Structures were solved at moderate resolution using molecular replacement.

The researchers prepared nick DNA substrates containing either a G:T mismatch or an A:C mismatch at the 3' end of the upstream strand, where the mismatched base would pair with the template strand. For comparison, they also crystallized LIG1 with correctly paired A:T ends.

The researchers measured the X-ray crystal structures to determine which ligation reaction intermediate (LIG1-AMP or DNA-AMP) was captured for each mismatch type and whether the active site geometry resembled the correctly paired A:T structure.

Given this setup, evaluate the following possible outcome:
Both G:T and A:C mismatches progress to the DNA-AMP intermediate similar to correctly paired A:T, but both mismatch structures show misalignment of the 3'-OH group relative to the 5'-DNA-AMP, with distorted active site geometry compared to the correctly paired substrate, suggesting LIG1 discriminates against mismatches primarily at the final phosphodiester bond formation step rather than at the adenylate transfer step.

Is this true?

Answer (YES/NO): NO